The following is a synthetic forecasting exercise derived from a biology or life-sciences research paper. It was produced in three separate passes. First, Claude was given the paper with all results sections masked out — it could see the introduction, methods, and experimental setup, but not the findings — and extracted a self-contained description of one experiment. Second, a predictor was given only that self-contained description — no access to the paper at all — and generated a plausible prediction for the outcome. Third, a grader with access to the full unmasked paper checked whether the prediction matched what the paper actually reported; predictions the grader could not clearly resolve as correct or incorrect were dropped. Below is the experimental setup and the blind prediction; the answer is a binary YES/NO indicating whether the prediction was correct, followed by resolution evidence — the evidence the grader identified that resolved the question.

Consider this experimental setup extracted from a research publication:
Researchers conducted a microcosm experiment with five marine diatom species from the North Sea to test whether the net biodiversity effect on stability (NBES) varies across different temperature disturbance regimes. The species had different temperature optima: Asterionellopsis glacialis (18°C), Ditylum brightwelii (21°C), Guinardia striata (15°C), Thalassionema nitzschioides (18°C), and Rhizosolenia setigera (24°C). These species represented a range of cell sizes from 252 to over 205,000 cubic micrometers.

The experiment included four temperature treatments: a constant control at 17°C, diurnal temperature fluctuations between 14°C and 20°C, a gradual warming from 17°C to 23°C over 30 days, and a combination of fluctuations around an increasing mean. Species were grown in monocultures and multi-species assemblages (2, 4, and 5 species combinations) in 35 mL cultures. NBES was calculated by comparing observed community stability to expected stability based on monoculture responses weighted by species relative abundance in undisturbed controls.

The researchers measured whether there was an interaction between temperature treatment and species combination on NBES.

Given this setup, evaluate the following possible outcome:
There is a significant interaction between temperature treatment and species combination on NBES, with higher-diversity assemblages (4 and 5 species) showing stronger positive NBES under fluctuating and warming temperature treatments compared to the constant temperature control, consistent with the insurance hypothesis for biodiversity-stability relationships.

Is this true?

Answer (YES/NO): NO